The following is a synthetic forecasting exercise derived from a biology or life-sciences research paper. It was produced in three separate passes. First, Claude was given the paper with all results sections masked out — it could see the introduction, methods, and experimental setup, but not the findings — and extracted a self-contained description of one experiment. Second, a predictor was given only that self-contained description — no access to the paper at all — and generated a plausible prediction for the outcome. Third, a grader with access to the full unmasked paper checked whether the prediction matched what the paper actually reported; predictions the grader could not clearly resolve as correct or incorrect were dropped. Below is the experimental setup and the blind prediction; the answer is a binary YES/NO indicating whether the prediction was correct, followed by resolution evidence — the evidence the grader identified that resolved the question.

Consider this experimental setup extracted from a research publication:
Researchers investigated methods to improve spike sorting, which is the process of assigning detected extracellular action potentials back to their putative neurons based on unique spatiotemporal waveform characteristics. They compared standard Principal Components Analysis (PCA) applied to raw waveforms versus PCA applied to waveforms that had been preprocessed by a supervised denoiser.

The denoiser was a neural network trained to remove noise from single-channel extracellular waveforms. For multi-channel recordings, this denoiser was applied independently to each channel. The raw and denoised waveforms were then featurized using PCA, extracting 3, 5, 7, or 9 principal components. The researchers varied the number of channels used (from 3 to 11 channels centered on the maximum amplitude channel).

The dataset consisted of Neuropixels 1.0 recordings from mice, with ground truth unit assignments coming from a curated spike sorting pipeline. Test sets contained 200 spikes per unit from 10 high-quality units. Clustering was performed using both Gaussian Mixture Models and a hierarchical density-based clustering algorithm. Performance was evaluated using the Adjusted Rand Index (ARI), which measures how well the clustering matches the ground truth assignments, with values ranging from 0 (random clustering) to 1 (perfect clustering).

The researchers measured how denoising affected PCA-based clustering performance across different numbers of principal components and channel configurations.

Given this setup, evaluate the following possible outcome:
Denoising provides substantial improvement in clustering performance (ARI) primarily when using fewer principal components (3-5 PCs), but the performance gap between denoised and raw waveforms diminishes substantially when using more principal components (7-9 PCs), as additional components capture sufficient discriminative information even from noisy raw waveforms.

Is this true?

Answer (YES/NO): NO